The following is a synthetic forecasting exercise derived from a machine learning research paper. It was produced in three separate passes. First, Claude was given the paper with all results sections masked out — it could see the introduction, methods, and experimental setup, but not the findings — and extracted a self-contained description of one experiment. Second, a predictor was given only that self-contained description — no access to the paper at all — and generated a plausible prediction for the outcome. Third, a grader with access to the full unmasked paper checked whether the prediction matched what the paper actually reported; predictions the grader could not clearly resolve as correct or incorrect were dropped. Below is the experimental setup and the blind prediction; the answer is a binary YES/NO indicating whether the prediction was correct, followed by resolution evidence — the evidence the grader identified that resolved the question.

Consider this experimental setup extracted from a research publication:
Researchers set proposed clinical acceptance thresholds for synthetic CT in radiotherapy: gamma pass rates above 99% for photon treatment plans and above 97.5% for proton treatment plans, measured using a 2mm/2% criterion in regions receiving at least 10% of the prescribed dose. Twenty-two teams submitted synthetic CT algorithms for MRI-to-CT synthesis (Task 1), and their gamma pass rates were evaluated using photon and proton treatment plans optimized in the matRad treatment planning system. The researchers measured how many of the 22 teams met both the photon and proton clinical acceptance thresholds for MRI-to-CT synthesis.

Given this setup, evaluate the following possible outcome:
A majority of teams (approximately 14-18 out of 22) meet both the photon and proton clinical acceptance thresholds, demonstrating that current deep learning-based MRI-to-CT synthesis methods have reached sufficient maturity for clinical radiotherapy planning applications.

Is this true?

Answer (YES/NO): NO